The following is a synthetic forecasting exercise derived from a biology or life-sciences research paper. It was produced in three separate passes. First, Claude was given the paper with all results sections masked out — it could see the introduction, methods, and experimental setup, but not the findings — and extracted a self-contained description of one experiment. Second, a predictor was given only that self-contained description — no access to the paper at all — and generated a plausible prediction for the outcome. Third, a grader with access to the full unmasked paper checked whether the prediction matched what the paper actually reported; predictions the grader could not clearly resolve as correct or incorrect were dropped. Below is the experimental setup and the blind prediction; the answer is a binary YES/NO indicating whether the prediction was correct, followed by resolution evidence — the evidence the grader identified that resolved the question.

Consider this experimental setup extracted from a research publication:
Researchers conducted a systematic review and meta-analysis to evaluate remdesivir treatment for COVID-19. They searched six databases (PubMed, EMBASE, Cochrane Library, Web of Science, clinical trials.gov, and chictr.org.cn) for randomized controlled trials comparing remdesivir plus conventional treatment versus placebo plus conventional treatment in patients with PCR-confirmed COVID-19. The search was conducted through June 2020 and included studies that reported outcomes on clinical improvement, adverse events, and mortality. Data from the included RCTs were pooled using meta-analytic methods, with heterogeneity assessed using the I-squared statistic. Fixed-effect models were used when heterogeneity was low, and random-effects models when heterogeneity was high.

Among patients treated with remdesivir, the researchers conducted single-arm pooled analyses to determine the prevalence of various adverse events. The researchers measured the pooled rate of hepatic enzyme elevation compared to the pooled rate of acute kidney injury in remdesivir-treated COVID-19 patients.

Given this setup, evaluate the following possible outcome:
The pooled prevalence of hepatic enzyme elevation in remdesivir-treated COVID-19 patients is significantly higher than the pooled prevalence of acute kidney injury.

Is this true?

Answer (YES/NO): YES